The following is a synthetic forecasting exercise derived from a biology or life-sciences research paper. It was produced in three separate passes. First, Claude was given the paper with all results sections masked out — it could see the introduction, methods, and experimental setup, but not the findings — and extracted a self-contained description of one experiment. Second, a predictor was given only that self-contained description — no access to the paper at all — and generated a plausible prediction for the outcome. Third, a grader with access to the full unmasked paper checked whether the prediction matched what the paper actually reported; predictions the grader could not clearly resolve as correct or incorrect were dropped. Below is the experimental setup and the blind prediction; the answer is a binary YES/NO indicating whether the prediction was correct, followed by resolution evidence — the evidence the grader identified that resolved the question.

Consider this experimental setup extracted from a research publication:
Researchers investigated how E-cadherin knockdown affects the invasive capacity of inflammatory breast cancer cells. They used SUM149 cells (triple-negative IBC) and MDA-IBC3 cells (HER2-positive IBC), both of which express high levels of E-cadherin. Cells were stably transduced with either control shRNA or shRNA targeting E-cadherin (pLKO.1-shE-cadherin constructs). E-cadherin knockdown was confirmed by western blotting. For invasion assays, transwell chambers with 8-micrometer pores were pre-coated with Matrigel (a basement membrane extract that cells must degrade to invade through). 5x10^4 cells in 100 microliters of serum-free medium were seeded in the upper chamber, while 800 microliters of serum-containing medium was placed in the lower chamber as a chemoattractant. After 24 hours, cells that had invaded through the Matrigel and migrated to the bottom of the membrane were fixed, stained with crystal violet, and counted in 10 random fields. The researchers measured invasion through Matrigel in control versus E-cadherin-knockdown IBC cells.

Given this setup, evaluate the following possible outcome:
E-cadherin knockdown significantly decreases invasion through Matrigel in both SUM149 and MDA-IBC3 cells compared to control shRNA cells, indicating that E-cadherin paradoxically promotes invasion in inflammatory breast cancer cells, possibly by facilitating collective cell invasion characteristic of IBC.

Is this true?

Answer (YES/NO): YES